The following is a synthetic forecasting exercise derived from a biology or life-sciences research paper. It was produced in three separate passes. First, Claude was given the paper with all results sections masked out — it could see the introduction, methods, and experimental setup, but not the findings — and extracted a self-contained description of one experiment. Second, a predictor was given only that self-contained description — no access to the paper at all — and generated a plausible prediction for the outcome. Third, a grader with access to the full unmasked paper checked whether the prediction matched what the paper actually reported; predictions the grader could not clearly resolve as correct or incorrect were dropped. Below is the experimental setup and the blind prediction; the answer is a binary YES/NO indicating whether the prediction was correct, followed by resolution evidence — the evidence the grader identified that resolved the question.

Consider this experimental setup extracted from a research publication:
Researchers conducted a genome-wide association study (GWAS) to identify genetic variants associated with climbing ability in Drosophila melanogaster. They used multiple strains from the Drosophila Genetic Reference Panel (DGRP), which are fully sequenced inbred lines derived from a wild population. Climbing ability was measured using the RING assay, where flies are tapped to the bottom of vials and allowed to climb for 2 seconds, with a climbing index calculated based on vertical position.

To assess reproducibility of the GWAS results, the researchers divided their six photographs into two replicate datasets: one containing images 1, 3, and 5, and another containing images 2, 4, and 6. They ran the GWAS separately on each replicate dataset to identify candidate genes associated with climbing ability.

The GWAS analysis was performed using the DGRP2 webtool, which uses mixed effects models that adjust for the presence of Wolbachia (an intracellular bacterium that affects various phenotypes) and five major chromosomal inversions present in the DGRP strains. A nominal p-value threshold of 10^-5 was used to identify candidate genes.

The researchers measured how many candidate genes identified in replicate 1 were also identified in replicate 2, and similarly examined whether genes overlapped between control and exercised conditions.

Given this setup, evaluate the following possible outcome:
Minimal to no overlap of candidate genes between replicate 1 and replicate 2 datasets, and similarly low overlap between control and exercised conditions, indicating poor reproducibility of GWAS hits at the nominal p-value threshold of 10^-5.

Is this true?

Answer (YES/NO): NO